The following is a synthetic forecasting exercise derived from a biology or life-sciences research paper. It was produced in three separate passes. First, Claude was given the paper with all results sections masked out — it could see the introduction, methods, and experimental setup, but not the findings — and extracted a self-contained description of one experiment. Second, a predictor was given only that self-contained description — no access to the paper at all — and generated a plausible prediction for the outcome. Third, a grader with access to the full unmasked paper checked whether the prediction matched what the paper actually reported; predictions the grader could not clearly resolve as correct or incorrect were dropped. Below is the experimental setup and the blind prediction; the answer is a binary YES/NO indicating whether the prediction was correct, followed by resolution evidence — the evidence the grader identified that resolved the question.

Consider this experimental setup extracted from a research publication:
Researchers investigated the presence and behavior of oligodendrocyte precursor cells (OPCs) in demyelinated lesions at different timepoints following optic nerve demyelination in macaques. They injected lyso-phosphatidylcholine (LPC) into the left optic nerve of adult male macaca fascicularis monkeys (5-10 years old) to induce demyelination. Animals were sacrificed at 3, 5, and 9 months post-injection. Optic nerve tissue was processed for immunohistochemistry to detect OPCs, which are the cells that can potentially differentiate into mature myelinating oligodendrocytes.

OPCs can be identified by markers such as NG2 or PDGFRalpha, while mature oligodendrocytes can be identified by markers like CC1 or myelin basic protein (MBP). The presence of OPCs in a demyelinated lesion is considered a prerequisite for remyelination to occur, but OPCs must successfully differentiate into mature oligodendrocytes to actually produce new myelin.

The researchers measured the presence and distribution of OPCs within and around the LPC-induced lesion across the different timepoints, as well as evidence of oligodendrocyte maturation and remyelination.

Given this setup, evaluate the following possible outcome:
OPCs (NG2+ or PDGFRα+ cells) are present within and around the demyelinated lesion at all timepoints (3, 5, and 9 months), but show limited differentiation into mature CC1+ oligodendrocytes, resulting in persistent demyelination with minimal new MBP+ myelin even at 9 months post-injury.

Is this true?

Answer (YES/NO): NO